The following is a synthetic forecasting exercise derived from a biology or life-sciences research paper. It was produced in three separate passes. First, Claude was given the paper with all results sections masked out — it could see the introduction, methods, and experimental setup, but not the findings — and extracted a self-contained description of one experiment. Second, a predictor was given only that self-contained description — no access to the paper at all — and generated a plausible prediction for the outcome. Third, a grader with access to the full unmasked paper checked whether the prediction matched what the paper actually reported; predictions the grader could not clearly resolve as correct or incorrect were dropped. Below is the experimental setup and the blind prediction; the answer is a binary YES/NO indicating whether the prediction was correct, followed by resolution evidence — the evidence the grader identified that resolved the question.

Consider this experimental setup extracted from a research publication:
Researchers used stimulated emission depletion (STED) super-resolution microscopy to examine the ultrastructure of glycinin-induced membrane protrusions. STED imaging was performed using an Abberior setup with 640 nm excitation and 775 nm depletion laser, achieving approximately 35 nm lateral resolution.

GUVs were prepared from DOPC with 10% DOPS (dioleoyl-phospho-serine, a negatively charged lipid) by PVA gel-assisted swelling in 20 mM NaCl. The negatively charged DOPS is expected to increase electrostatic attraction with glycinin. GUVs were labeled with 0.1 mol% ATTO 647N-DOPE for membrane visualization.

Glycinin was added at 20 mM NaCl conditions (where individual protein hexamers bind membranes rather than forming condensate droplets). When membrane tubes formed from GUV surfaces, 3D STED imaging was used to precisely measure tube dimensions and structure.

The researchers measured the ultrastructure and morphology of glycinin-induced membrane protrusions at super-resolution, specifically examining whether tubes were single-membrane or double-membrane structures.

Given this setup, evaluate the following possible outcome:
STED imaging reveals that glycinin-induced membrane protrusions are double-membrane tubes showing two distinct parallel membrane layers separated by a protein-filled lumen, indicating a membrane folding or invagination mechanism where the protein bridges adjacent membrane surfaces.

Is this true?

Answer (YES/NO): NO